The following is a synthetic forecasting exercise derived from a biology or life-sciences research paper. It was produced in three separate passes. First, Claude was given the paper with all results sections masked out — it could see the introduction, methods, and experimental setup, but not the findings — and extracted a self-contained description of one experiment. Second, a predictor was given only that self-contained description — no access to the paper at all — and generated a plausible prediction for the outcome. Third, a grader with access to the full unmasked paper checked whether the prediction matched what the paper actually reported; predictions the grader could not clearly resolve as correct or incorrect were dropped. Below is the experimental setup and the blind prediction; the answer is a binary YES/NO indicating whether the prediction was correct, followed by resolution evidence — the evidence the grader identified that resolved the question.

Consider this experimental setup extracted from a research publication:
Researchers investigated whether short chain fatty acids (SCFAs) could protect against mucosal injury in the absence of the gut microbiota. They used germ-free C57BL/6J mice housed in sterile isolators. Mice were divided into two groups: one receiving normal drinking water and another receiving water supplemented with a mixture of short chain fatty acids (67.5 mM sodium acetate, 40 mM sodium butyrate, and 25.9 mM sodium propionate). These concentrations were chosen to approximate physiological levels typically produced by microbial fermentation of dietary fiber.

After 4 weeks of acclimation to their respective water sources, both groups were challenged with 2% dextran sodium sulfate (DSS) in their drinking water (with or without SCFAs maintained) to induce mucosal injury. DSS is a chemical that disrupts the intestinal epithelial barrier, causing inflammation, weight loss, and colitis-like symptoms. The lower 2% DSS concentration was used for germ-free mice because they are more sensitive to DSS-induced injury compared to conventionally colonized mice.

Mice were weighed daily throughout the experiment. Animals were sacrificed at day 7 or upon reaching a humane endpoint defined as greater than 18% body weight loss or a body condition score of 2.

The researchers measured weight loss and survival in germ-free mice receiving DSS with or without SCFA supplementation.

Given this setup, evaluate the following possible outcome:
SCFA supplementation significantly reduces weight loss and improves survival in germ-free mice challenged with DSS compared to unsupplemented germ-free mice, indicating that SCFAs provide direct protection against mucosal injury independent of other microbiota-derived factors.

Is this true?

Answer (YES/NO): NO